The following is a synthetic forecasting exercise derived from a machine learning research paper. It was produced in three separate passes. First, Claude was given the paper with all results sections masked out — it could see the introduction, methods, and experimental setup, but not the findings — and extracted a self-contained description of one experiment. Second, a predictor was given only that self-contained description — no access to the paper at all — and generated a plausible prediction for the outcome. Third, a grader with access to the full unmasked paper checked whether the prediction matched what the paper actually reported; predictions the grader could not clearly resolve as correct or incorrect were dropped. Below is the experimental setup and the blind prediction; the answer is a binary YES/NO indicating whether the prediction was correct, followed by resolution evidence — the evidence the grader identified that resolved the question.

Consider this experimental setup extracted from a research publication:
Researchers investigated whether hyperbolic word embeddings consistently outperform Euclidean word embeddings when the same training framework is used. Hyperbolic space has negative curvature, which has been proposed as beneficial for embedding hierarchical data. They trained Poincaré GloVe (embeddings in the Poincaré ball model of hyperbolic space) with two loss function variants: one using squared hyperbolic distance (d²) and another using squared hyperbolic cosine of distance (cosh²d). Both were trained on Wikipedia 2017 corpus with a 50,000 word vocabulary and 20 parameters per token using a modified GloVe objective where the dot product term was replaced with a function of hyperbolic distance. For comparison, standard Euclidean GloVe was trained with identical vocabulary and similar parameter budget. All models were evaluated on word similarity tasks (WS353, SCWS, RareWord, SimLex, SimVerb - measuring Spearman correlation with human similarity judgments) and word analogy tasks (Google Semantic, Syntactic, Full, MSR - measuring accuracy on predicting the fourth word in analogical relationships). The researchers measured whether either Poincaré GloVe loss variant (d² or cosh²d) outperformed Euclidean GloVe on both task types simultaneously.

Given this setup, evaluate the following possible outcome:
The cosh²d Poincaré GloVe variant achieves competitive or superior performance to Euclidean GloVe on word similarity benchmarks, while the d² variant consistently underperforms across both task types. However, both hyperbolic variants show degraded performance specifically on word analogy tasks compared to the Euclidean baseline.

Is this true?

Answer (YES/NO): NO